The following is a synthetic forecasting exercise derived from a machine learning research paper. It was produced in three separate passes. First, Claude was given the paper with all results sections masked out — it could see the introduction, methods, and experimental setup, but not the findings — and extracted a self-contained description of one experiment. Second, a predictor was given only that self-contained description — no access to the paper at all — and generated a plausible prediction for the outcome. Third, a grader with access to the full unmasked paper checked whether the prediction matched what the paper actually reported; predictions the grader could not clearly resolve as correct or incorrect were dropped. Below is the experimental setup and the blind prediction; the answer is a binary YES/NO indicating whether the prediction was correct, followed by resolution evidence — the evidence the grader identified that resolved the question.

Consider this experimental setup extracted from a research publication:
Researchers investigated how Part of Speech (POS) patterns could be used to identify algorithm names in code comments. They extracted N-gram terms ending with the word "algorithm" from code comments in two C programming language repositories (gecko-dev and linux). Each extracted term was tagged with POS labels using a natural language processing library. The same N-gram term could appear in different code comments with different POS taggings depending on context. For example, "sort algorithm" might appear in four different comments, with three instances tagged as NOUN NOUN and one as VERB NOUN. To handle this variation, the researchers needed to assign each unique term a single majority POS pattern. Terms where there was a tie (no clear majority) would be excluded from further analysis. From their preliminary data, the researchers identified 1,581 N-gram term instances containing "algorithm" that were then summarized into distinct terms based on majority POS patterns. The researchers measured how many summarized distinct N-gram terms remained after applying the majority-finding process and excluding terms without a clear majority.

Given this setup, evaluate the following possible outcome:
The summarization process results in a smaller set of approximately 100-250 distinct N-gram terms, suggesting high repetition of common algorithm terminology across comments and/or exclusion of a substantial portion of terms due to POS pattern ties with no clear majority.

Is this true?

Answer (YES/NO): NO